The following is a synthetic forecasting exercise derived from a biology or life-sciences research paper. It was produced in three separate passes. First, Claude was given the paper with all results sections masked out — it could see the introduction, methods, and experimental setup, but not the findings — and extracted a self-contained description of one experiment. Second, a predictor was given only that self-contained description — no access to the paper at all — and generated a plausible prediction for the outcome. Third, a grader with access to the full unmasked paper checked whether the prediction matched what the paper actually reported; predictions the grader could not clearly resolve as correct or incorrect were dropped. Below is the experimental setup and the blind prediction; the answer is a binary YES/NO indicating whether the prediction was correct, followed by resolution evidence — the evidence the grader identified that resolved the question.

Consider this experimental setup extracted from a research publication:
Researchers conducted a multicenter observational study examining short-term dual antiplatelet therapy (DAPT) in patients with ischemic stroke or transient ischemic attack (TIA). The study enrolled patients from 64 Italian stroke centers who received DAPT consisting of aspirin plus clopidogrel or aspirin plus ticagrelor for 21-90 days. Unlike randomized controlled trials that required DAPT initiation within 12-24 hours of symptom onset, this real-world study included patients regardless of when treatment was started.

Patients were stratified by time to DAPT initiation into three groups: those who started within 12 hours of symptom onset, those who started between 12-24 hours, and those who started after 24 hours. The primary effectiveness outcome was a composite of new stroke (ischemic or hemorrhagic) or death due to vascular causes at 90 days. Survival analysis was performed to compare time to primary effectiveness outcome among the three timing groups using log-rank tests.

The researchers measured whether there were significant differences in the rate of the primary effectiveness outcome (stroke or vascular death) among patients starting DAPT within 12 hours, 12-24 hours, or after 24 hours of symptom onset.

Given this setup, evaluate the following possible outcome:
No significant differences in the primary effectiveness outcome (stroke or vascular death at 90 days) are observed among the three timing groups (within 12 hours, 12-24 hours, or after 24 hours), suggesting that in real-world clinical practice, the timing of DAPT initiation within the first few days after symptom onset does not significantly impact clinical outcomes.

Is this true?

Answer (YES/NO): YES